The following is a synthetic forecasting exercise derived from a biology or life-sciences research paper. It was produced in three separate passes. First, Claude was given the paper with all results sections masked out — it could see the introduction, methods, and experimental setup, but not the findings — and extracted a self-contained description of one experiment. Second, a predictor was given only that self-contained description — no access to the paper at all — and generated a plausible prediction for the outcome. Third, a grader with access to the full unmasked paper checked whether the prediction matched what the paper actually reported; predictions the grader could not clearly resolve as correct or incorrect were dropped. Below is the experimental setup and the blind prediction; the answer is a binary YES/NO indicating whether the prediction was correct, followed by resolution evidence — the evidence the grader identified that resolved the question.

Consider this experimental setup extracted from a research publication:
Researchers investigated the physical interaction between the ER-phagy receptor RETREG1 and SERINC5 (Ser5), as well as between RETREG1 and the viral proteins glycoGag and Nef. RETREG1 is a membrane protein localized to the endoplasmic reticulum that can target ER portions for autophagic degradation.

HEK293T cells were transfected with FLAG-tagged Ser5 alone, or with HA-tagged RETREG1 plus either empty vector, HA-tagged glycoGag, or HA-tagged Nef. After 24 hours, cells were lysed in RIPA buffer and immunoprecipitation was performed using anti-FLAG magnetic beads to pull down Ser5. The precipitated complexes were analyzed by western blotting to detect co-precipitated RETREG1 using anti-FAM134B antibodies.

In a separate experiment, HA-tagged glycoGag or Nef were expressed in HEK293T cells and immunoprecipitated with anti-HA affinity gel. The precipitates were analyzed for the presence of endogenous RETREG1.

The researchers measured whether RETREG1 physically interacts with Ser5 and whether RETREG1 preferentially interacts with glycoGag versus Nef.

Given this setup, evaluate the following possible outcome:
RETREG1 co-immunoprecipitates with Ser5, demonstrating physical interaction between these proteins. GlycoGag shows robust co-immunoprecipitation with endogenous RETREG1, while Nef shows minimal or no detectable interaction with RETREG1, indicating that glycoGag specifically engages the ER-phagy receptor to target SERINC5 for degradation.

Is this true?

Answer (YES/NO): NO